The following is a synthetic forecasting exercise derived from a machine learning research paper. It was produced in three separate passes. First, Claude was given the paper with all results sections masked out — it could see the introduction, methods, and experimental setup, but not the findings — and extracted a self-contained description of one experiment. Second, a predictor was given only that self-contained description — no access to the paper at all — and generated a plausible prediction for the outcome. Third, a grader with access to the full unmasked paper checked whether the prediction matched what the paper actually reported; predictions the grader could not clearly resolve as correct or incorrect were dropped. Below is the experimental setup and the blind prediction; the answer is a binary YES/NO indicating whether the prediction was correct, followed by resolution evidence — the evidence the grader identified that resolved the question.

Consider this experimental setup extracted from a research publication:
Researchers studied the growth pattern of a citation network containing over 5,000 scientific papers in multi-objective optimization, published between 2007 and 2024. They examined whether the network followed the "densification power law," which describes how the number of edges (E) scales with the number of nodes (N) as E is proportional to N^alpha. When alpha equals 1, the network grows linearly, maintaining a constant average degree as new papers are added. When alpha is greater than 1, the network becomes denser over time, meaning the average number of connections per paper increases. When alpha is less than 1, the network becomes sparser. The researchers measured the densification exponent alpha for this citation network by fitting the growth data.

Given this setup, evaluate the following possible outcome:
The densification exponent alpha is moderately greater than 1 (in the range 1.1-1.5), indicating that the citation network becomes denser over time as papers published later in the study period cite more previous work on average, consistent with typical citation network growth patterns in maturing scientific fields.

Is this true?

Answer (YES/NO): YES